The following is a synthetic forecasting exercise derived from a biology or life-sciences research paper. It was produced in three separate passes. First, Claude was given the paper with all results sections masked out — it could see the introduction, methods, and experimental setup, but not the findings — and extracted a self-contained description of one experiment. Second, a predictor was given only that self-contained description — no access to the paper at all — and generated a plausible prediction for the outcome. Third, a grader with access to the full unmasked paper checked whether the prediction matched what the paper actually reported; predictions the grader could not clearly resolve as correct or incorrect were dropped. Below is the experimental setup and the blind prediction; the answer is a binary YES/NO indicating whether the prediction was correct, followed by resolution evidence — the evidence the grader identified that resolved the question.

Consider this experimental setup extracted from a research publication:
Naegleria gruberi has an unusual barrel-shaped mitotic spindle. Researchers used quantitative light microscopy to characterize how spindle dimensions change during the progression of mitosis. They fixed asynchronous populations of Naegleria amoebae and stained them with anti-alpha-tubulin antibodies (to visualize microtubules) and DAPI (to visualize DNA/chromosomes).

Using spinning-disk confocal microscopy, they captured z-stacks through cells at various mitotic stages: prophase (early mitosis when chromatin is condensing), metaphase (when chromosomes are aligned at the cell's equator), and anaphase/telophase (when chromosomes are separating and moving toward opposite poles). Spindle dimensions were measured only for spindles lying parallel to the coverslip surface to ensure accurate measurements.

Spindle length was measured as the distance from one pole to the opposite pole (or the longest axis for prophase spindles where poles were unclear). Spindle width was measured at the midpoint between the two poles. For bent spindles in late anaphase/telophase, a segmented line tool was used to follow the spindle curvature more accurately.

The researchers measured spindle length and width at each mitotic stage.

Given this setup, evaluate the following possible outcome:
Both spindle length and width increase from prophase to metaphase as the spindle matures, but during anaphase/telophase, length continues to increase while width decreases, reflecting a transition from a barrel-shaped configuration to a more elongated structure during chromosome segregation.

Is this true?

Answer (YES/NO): NO